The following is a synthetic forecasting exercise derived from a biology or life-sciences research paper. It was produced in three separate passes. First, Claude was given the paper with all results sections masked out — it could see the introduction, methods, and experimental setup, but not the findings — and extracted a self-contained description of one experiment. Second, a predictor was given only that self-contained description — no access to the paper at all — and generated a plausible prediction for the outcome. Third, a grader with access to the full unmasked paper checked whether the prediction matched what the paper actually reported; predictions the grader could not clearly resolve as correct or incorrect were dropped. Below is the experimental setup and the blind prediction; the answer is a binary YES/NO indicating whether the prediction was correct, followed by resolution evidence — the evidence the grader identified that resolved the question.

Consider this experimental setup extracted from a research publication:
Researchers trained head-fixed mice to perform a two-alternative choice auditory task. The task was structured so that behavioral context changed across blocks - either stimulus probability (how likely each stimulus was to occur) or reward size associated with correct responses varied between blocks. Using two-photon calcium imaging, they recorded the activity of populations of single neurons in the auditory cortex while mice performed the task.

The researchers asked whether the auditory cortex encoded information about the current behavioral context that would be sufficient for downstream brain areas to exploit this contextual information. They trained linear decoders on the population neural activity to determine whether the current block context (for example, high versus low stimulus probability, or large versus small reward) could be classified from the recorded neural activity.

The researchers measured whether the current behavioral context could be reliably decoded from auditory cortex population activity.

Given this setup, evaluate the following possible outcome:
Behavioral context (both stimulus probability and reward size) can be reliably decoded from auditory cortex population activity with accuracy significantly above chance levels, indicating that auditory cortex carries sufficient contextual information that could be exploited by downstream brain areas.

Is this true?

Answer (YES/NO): NO